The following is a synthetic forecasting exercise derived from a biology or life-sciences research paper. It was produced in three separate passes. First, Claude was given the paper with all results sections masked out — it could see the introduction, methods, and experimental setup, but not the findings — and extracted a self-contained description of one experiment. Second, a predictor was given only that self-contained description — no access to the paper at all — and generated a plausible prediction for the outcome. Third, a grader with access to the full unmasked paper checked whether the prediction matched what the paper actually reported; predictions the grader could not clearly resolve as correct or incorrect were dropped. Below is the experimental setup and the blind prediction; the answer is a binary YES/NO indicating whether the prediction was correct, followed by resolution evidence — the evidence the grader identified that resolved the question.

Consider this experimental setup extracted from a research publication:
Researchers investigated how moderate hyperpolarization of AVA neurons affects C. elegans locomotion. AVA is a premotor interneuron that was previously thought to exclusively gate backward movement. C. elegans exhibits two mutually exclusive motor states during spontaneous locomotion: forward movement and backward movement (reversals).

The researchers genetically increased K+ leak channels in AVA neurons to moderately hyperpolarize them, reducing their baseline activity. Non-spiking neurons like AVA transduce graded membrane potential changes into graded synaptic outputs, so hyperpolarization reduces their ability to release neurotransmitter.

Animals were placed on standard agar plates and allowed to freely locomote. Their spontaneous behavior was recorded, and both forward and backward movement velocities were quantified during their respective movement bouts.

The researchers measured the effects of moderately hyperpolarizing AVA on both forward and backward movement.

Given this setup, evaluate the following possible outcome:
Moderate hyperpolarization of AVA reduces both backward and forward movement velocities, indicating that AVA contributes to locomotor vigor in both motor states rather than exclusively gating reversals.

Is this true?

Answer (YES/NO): YES